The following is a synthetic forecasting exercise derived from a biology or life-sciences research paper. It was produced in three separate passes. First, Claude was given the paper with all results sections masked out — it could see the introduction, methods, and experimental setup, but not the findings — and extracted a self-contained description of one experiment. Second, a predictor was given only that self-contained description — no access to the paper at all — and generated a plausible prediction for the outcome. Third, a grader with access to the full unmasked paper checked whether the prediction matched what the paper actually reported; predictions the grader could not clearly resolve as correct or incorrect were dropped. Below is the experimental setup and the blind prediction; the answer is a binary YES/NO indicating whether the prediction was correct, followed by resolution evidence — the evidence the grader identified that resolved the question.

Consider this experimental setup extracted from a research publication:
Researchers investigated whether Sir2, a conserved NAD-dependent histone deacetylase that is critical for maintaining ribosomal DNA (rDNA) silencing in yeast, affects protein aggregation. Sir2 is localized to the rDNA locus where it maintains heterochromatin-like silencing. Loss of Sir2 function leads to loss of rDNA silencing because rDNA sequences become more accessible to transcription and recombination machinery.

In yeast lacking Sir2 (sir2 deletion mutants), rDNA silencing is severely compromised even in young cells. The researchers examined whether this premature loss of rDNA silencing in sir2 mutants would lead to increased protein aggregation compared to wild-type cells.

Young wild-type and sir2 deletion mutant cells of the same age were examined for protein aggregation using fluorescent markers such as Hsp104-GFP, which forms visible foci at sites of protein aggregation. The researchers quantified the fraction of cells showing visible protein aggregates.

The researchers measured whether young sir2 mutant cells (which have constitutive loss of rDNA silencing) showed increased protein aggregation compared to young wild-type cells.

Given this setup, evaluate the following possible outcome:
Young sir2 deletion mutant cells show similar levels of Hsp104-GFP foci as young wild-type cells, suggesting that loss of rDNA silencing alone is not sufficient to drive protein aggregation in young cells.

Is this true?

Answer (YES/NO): NO